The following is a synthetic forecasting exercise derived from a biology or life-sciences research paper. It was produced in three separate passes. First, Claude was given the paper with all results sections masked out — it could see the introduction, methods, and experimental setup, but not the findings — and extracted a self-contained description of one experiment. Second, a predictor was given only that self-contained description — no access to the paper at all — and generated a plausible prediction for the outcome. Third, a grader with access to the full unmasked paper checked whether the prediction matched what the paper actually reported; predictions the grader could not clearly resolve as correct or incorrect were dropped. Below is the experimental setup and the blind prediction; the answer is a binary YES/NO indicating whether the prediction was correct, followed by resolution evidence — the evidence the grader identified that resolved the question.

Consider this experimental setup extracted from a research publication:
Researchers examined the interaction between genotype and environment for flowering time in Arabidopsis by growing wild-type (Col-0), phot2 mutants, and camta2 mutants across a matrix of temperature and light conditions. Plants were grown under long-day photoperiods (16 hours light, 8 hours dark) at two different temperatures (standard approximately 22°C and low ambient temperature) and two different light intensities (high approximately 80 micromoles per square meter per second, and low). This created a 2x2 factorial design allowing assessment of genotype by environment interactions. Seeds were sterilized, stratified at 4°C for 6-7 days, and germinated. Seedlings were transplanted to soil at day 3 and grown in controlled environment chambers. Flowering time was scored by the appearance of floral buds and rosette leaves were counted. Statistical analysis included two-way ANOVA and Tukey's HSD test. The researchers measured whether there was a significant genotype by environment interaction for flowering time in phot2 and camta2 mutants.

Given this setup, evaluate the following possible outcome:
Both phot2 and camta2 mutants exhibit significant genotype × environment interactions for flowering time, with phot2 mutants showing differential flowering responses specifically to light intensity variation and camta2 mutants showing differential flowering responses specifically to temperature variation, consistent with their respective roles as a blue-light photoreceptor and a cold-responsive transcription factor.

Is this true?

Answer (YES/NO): NO